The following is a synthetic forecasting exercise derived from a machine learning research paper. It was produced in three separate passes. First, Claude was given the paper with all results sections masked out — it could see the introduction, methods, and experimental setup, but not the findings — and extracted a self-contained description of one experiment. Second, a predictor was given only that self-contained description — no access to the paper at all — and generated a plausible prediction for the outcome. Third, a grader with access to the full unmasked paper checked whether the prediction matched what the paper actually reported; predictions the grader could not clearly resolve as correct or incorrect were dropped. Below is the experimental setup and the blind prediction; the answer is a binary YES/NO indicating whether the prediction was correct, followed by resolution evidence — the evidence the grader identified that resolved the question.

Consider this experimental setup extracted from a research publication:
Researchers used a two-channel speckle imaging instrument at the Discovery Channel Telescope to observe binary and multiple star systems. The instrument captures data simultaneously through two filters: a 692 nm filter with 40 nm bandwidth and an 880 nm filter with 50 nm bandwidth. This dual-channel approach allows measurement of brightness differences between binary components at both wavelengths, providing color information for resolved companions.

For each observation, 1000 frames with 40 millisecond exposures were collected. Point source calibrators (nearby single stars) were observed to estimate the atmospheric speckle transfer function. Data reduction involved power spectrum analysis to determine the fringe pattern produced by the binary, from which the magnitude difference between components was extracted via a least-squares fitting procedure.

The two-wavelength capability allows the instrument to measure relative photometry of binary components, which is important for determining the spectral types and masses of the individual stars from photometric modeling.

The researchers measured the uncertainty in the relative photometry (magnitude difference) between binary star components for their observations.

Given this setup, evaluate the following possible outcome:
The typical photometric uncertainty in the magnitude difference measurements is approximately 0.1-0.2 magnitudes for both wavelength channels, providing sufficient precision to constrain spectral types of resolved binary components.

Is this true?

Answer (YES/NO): YES